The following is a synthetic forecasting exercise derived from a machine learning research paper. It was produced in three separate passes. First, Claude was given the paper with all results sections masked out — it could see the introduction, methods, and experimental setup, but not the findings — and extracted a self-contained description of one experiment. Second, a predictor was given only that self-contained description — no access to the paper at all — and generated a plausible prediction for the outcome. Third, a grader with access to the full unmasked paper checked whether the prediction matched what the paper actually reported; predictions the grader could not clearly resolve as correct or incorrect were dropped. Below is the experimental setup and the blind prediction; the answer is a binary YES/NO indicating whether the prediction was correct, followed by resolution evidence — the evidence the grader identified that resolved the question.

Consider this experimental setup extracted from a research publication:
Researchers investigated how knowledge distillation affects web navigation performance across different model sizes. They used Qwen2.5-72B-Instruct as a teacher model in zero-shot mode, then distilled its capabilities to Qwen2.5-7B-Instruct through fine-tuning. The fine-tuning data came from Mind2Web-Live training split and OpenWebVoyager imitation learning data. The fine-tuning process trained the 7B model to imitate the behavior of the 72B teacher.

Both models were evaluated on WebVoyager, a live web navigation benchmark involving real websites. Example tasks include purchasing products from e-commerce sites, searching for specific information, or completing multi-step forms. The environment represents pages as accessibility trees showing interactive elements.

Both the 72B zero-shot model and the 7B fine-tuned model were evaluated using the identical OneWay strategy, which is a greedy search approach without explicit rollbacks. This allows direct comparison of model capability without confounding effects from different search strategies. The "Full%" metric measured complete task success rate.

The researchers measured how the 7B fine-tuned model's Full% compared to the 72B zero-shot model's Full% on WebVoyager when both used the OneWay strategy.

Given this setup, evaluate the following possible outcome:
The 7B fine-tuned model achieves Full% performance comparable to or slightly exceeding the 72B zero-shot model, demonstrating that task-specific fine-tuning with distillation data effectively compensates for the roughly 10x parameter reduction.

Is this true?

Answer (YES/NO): NO